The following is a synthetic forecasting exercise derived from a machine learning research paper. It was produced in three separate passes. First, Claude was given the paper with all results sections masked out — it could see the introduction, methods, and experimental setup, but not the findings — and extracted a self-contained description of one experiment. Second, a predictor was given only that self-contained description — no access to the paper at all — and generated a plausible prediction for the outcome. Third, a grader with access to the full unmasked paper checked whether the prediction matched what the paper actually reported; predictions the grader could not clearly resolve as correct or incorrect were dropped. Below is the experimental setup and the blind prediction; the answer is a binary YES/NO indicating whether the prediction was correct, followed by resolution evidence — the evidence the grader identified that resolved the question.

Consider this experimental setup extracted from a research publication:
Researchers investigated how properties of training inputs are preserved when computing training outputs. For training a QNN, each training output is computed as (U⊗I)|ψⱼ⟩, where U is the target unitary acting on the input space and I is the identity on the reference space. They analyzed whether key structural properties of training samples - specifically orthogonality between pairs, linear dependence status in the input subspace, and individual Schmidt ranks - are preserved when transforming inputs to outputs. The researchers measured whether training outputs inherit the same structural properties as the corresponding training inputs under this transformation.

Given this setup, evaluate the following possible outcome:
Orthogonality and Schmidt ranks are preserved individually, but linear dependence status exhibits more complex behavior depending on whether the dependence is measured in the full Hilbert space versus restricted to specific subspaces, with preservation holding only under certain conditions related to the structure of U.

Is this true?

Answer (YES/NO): NO